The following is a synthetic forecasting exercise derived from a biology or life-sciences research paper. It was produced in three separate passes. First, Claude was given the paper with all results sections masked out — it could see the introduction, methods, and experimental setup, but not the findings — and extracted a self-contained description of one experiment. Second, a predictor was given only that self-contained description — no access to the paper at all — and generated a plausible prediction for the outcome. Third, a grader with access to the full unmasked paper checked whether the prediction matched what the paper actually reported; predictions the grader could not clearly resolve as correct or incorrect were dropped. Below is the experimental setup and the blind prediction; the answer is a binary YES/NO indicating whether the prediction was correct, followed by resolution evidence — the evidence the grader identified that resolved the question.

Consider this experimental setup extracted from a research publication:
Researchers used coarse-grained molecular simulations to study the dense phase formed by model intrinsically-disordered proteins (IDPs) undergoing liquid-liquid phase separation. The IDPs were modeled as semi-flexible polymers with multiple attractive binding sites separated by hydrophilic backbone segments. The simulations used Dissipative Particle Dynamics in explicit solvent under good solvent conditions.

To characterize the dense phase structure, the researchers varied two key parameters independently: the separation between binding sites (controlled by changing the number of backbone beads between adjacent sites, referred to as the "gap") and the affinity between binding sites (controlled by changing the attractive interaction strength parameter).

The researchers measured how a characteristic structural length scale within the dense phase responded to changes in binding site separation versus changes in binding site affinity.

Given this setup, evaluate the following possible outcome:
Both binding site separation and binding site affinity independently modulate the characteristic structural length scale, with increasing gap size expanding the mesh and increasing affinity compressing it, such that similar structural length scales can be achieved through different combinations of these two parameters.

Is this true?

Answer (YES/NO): NO